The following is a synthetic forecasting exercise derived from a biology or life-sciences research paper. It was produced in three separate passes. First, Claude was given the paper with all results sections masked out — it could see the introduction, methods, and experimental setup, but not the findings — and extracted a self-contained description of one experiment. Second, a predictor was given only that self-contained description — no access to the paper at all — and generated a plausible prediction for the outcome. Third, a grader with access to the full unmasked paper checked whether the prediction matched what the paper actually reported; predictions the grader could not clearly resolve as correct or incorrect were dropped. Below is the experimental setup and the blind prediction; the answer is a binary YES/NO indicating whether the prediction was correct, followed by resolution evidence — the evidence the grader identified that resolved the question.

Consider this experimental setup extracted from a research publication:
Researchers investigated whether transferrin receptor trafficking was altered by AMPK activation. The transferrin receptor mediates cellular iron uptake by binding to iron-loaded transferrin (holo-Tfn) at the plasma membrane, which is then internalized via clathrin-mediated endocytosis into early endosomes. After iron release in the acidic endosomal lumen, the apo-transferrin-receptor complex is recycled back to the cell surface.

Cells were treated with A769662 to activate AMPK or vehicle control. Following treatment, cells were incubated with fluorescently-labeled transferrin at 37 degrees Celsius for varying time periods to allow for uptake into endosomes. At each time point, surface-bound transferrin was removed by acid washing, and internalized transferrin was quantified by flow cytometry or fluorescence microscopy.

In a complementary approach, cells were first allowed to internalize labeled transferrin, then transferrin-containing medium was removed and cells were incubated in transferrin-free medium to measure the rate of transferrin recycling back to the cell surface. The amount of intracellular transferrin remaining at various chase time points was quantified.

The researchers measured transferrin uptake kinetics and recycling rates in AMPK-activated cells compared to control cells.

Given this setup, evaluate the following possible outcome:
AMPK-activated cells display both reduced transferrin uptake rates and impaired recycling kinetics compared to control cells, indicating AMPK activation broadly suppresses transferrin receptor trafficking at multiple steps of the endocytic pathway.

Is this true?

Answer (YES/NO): NO